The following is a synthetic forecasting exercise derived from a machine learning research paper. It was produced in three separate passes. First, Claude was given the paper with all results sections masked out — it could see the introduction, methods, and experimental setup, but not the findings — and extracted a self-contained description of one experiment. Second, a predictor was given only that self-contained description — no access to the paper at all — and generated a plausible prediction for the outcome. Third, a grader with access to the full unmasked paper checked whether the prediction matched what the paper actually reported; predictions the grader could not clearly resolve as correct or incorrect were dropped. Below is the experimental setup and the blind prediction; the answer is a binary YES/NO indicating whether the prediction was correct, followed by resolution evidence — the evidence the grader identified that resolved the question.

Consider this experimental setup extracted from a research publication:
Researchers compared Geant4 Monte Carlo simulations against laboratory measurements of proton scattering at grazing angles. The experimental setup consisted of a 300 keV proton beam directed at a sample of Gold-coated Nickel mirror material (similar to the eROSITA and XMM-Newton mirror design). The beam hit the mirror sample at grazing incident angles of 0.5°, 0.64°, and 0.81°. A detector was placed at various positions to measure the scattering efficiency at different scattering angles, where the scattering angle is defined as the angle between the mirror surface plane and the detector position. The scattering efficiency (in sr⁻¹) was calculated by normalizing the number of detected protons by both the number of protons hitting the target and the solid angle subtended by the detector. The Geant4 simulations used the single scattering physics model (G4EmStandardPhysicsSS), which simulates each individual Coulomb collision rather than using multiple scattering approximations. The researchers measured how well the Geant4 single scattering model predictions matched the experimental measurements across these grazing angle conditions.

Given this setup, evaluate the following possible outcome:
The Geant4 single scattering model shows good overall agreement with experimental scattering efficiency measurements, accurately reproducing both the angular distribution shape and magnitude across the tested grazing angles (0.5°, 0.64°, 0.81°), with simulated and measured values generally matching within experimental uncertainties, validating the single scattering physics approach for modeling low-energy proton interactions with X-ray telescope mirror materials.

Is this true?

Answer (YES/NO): YES